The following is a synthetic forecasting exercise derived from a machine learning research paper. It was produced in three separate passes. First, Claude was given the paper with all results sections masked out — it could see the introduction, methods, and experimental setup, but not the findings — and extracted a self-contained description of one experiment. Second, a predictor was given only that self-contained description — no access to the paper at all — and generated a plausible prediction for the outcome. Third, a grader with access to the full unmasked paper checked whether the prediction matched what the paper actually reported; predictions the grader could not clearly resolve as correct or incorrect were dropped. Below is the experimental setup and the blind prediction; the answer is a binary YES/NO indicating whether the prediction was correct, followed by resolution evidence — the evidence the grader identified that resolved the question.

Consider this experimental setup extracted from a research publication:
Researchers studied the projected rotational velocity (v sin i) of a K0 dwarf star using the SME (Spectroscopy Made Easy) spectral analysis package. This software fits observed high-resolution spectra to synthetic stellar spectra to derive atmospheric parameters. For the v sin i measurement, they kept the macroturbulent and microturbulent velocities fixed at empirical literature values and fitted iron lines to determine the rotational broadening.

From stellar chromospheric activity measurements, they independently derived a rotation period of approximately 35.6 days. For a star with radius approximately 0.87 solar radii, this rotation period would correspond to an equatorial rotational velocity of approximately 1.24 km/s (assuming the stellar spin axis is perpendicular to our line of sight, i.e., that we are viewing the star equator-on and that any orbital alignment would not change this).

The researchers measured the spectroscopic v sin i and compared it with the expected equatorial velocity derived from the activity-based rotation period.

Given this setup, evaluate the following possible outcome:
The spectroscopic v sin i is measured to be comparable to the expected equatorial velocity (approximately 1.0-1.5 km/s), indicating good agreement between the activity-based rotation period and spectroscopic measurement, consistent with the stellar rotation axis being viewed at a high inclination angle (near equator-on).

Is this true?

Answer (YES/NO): YES